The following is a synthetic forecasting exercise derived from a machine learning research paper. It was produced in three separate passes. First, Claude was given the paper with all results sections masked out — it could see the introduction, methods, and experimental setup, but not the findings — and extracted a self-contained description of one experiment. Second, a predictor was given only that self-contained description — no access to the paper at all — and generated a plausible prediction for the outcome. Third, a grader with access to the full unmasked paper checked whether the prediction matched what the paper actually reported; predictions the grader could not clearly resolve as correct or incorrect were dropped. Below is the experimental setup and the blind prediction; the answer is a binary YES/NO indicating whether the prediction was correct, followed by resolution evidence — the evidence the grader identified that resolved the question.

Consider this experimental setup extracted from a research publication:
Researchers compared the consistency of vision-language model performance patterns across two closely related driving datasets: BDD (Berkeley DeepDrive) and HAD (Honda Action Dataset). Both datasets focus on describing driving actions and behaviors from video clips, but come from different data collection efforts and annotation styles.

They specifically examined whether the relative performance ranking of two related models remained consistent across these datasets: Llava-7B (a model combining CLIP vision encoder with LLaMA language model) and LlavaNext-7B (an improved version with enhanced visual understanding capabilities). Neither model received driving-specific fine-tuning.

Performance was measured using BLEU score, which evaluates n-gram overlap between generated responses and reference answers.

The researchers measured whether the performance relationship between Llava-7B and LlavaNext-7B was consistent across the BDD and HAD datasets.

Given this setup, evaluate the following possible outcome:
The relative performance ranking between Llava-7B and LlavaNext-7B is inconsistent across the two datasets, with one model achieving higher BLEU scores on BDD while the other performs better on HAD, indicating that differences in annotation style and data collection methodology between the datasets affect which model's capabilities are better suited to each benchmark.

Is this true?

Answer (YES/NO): NO